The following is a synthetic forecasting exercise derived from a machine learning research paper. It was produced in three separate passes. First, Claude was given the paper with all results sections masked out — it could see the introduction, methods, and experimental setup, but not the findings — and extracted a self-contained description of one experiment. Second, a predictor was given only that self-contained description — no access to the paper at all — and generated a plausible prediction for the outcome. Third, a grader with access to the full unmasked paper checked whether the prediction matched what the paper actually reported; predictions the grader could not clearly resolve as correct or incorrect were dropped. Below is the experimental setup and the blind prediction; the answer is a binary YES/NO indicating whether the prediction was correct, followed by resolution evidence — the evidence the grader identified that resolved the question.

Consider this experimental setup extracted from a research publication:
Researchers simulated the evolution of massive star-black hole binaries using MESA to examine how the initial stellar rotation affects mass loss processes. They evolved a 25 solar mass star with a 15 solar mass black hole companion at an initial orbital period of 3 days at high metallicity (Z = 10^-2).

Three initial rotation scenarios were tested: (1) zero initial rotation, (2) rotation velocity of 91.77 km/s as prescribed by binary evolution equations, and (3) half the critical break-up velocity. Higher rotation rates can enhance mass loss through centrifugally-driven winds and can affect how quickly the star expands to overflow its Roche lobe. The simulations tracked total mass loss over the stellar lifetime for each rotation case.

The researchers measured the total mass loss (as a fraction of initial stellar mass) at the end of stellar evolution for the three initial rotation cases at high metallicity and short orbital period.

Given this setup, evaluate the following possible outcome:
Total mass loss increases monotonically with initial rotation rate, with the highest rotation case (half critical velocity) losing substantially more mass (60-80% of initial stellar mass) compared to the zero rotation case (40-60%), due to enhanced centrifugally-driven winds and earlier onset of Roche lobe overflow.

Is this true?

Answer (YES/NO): NO